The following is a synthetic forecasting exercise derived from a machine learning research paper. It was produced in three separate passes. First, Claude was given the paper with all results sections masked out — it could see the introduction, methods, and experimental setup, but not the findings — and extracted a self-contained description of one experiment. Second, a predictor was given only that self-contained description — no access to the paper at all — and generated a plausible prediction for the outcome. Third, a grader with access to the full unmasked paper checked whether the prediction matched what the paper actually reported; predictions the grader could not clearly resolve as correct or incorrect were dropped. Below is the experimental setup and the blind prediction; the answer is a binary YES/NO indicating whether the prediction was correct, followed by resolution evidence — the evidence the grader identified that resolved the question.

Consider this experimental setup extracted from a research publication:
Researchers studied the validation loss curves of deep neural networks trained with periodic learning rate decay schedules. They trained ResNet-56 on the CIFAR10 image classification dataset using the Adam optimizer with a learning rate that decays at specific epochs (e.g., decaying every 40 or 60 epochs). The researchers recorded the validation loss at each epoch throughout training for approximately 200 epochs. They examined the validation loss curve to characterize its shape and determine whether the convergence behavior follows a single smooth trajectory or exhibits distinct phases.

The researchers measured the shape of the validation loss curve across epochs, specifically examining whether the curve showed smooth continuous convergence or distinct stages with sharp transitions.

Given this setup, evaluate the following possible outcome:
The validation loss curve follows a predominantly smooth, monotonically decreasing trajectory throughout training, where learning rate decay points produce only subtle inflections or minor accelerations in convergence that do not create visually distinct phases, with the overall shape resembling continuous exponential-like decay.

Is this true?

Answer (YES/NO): NO